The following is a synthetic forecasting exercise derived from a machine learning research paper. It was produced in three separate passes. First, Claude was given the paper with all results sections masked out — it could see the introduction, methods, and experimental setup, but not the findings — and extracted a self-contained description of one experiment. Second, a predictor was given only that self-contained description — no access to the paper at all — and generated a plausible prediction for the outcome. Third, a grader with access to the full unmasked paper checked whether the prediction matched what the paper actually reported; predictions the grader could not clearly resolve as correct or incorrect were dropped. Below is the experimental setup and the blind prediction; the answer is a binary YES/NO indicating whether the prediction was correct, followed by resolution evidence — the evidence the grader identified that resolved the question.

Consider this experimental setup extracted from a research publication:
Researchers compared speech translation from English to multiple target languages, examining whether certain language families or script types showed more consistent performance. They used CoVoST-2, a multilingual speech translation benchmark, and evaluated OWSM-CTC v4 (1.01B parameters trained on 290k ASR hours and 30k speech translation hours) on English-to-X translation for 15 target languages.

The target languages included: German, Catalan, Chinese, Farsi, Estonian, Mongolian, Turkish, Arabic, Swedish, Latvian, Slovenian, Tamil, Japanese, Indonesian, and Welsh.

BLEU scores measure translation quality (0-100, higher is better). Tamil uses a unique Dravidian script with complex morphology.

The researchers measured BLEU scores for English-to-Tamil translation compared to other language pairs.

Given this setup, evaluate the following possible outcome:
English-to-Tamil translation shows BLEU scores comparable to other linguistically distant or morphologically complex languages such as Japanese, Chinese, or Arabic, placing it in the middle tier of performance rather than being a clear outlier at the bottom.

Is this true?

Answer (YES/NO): NO